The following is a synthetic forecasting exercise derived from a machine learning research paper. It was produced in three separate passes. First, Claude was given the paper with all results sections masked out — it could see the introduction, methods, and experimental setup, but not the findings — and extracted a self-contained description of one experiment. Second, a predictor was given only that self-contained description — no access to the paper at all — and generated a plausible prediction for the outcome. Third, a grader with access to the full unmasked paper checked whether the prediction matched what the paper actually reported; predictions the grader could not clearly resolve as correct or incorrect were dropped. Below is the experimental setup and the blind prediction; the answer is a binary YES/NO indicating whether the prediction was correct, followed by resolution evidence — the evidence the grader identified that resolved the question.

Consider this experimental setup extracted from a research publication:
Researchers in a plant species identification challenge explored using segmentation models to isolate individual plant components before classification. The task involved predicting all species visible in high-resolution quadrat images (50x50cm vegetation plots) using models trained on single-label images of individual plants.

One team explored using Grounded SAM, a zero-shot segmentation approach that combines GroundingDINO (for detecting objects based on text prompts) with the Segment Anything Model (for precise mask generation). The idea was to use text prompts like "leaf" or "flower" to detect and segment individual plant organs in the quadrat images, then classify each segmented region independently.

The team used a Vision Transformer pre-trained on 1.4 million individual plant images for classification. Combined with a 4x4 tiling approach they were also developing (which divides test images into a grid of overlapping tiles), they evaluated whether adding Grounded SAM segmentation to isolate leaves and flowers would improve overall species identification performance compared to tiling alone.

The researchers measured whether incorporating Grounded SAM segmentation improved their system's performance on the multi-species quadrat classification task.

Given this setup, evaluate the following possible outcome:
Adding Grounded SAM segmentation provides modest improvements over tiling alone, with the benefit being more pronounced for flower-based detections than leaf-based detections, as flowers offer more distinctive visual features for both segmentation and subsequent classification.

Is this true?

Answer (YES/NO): NO